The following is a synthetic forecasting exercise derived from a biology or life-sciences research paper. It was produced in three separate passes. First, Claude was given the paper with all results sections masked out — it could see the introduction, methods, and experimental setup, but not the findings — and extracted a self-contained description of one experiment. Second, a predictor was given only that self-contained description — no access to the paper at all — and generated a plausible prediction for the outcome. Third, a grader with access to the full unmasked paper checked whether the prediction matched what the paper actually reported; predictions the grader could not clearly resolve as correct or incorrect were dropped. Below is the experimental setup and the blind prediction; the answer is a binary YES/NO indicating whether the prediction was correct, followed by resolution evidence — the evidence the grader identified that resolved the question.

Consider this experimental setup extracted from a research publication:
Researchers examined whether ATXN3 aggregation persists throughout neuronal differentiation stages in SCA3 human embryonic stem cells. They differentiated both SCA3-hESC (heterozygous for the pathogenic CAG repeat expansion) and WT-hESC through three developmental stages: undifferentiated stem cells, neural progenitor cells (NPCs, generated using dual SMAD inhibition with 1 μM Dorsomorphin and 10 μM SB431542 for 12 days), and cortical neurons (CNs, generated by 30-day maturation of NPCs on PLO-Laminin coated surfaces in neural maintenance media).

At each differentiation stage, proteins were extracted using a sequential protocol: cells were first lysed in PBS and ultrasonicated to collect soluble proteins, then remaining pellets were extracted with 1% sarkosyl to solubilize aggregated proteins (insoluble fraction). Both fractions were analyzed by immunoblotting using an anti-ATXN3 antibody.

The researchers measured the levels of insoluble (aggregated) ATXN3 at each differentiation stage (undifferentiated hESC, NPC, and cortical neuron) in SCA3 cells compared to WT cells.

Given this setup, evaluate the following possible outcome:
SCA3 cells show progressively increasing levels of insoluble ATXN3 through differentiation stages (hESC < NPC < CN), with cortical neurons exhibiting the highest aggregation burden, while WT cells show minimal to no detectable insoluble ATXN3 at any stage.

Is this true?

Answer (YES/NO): NO